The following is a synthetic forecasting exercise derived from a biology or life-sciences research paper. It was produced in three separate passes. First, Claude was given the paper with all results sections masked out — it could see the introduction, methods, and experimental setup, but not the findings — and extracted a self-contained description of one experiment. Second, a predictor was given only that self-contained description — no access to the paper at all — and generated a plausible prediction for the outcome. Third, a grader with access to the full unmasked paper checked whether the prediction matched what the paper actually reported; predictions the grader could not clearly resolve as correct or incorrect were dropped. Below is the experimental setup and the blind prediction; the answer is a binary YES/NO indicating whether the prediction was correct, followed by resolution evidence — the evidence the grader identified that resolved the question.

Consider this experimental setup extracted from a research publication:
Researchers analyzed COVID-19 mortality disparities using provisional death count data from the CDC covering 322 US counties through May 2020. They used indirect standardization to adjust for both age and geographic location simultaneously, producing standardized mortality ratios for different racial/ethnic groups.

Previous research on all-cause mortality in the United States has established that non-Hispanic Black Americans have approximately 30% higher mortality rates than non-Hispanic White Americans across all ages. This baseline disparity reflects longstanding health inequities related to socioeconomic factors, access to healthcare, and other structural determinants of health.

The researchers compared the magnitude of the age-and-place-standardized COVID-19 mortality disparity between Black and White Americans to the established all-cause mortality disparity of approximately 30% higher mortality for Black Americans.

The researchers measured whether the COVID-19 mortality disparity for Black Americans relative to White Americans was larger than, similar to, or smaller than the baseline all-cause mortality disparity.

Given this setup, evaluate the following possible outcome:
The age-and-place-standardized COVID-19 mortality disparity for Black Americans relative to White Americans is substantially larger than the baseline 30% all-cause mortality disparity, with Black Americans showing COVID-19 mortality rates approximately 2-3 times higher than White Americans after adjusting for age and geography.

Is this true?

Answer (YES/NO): NO